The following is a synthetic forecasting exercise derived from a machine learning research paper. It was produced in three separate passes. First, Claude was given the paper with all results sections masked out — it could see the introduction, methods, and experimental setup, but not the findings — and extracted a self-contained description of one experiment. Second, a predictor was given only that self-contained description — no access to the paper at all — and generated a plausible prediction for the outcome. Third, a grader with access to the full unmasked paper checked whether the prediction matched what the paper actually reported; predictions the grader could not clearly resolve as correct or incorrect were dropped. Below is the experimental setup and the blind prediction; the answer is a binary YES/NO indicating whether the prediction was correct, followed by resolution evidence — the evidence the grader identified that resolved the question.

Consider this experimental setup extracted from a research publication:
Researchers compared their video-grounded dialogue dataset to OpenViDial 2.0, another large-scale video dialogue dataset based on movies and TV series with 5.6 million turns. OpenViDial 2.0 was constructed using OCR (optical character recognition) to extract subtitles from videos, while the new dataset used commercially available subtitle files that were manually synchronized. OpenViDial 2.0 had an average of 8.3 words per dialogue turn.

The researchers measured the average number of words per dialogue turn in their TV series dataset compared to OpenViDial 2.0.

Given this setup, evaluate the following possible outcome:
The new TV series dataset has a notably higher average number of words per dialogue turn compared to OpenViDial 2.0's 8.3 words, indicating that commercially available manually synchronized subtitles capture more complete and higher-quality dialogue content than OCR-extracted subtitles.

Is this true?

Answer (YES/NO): NO